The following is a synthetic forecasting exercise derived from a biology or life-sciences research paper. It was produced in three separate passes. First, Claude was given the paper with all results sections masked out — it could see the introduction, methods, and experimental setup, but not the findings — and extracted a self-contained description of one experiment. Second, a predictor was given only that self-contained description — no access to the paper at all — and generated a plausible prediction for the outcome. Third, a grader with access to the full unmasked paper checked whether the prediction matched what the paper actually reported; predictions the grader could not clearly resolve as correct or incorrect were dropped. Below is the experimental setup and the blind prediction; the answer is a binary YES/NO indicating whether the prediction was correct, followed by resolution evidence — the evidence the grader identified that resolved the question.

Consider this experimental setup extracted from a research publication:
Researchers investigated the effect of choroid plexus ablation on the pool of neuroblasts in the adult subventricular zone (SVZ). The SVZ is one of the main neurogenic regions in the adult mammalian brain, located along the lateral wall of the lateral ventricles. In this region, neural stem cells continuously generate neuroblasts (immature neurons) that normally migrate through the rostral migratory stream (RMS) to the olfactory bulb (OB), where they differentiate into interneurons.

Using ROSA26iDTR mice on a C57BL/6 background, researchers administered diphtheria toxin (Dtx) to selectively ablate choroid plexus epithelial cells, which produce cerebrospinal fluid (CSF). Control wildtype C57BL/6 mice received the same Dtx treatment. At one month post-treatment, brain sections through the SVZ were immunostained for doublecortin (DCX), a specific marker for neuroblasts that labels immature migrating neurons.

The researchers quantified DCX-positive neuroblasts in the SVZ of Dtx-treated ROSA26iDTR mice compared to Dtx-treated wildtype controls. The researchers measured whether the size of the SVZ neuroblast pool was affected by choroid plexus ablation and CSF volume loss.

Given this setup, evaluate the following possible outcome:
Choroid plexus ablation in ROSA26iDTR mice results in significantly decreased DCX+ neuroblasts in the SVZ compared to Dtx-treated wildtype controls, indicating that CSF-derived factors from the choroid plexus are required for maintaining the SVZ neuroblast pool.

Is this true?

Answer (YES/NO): YES